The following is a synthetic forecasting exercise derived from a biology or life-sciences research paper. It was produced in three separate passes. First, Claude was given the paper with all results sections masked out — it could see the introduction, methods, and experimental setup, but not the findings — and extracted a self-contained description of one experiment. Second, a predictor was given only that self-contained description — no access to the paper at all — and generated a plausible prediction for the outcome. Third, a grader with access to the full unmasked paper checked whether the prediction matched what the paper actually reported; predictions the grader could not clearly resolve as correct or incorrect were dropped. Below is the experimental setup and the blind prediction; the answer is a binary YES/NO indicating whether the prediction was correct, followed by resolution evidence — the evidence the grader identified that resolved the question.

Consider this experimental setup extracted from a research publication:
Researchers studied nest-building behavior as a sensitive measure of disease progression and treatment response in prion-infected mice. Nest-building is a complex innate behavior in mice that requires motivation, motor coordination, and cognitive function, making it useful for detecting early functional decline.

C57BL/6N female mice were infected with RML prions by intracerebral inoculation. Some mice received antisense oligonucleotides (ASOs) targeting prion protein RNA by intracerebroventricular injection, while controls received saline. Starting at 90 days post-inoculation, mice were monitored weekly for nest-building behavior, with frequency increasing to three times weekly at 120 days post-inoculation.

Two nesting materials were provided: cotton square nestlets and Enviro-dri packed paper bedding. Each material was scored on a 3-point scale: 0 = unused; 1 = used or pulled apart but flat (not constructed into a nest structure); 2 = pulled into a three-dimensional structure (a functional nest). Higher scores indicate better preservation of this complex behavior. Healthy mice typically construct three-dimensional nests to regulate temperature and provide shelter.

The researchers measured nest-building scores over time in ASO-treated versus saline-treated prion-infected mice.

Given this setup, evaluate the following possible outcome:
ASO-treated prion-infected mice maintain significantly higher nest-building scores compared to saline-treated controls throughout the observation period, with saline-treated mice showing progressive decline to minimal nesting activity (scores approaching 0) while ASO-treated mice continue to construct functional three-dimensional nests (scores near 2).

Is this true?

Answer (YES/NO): NO